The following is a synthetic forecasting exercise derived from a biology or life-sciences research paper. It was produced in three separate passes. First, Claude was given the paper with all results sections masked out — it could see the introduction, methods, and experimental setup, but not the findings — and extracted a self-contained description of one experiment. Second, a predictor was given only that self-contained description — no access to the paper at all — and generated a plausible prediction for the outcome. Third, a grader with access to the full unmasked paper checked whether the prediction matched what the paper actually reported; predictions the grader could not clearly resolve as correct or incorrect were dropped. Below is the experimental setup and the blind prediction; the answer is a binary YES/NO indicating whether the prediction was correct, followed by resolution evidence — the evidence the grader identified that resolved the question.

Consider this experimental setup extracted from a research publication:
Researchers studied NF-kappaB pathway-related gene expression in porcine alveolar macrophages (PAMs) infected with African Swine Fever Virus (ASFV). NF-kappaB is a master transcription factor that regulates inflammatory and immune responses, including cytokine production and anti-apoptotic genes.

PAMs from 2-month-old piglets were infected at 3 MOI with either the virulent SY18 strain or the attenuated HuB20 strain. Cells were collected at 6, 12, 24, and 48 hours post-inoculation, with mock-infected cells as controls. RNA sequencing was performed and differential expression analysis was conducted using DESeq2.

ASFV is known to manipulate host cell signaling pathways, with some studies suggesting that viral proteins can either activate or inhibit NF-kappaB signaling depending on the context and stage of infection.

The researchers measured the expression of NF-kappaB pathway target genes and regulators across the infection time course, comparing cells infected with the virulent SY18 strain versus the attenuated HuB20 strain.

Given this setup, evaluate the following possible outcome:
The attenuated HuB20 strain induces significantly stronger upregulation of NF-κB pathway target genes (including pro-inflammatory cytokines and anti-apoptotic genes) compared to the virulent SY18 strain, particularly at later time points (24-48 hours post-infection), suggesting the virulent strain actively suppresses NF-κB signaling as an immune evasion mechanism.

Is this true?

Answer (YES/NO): NO